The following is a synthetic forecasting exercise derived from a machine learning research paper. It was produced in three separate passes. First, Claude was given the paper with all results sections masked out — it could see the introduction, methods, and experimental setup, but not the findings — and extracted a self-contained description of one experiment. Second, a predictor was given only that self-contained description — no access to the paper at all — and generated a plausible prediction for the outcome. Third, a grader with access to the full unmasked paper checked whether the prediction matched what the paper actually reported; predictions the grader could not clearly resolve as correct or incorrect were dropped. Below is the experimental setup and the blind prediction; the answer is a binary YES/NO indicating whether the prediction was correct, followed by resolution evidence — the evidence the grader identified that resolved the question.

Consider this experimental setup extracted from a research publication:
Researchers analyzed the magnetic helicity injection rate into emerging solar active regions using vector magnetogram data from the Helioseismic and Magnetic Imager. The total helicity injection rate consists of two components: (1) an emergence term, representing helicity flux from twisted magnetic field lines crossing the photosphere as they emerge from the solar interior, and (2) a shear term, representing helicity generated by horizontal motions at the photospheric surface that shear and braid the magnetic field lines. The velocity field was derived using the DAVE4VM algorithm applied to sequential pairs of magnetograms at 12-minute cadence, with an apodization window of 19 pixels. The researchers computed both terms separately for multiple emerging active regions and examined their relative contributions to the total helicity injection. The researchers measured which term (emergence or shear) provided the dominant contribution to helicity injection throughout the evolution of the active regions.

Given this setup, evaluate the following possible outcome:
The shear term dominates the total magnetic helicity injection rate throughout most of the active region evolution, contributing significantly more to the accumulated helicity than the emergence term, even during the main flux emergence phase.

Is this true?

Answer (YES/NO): YES